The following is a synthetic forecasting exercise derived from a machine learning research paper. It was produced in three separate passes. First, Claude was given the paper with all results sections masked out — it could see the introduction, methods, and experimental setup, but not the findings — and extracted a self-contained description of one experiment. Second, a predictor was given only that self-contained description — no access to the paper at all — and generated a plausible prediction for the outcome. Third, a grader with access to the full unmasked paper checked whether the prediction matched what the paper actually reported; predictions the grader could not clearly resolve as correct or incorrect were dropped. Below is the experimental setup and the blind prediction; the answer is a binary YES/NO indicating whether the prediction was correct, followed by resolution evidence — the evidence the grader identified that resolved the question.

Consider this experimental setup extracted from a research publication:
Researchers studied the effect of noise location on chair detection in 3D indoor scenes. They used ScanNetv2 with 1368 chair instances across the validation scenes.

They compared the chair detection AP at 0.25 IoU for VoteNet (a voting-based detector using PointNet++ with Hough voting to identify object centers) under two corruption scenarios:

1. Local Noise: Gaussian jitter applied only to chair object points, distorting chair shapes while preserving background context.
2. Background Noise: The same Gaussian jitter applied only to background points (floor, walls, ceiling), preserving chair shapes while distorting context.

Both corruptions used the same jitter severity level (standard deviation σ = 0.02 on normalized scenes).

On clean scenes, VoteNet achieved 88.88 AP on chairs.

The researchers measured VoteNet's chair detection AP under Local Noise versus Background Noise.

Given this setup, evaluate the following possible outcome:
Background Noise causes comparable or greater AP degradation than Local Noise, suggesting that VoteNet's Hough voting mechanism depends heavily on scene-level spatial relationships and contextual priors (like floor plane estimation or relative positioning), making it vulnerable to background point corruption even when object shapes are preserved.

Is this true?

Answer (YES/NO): YES